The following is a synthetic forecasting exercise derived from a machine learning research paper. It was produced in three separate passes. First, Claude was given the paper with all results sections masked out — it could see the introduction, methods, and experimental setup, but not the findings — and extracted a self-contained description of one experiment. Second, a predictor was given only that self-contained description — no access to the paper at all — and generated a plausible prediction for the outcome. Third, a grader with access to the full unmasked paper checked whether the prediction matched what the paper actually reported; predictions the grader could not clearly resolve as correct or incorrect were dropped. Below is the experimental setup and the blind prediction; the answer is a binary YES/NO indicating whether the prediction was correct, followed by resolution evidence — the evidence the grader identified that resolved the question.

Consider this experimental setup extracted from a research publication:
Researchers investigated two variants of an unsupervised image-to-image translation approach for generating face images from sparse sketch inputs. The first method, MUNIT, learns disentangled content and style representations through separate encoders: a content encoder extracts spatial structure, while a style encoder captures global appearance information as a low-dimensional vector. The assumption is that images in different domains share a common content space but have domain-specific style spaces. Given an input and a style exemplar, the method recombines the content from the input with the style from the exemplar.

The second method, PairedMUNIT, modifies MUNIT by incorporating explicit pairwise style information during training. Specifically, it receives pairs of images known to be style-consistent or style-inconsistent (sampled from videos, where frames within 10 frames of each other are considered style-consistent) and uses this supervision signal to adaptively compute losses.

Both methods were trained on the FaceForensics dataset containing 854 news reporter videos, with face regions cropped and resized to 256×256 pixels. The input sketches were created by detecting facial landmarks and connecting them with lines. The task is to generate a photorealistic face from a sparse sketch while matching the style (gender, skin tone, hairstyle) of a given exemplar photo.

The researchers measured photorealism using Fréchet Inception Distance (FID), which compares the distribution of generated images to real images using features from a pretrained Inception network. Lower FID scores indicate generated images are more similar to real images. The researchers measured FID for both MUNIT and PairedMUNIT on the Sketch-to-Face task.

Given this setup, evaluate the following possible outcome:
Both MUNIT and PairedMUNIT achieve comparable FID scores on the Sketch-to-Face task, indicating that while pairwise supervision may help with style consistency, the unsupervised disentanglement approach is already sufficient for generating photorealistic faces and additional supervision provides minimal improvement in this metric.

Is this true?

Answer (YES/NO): NO